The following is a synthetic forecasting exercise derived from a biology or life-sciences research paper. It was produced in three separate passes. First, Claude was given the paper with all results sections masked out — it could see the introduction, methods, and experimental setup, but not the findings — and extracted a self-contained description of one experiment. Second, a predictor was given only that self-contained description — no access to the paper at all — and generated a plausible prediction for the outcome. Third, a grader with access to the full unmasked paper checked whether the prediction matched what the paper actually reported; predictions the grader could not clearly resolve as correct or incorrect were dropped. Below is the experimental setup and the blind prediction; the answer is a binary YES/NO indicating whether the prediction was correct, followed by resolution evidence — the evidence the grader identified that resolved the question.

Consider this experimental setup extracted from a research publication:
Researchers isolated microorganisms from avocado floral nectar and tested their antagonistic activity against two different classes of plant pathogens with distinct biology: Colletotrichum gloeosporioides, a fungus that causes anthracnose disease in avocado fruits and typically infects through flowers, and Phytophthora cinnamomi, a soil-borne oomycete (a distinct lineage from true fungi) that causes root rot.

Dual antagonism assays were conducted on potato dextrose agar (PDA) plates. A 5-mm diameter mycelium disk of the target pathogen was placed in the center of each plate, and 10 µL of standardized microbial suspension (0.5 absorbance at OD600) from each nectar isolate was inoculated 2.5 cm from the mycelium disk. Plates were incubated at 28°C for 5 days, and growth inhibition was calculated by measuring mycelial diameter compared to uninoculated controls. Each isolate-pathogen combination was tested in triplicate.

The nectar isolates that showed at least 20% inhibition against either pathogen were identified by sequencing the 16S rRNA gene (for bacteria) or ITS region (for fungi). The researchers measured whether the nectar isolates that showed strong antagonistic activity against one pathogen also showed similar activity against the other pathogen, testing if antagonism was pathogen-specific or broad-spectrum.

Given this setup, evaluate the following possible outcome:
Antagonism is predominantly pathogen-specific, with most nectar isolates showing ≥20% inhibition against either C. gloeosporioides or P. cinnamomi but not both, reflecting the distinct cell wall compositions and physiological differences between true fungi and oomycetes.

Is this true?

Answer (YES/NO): NO